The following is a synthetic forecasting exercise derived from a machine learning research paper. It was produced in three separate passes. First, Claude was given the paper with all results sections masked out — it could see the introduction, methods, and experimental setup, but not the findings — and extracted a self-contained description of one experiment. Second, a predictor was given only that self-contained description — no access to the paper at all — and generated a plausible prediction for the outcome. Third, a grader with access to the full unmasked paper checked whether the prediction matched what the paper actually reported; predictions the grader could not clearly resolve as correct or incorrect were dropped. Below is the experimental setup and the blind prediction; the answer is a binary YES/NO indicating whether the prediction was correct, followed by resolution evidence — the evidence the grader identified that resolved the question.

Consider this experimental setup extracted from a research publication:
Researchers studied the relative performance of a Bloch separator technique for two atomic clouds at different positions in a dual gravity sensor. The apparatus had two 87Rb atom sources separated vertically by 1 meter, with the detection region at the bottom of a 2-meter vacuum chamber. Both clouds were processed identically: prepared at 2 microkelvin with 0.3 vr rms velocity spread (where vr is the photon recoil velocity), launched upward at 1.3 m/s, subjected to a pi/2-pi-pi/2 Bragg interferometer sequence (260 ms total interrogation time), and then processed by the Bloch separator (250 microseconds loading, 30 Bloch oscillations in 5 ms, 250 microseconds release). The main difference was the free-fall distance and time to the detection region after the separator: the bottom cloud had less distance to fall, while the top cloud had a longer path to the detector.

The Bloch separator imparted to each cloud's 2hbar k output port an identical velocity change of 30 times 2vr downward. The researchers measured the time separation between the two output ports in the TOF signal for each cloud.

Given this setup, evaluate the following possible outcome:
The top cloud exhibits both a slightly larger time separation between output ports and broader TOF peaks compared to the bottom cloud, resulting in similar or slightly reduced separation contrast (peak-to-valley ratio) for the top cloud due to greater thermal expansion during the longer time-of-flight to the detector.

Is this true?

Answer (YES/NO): NO